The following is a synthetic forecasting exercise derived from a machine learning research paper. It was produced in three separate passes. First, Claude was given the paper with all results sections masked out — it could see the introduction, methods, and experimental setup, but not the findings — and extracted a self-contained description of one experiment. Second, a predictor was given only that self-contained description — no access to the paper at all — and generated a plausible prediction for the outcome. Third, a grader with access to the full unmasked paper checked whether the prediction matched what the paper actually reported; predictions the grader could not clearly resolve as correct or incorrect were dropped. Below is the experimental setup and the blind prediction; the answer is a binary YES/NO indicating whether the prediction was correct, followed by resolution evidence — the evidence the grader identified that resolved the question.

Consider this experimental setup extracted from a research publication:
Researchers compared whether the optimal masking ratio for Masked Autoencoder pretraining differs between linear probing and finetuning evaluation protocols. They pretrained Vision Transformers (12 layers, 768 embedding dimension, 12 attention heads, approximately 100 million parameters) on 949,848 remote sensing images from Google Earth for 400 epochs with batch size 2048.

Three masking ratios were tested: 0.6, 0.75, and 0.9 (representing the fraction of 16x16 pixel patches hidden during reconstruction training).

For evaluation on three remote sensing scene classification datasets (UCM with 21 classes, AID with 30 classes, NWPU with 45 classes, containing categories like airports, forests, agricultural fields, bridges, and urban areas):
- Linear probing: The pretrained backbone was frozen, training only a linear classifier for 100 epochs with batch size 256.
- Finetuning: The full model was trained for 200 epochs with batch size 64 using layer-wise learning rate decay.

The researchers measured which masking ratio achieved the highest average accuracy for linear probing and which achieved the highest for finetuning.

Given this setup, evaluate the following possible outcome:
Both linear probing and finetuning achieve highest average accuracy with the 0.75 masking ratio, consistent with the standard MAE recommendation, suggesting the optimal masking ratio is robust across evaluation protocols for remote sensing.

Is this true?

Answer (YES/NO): YES